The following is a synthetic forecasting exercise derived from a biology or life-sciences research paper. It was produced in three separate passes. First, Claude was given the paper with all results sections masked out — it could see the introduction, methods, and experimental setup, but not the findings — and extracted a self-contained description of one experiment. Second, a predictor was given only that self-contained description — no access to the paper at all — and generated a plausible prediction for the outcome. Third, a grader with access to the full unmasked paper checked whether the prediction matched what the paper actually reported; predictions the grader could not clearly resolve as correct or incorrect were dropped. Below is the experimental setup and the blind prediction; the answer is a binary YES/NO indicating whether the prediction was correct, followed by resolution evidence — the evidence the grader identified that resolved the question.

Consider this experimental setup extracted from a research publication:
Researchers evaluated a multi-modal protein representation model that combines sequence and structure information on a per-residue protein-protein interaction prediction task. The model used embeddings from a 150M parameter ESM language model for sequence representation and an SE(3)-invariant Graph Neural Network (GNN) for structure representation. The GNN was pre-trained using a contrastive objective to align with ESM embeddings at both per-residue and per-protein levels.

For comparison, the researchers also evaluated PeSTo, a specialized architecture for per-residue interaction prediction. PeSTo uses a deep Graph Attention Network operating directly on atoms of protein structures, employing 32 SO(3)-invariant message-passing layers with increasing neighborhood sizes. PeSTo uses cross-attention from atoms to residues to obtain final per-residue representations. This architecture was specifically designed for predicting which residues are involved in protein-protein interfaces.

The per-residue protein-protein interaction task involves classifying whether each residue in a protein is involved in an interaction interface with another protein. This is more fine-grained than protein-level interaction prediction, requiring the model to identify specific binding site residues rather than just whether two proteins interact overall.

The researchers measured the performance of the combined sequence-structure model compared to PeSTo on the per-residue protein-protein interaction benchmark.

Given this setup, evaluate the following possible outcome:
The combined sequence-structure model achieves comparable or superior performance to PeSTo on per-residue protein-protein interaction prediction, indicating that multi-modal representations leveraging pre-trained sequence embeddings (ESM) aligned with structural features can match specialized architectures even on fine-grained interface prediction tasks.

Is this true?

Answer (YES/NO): NO